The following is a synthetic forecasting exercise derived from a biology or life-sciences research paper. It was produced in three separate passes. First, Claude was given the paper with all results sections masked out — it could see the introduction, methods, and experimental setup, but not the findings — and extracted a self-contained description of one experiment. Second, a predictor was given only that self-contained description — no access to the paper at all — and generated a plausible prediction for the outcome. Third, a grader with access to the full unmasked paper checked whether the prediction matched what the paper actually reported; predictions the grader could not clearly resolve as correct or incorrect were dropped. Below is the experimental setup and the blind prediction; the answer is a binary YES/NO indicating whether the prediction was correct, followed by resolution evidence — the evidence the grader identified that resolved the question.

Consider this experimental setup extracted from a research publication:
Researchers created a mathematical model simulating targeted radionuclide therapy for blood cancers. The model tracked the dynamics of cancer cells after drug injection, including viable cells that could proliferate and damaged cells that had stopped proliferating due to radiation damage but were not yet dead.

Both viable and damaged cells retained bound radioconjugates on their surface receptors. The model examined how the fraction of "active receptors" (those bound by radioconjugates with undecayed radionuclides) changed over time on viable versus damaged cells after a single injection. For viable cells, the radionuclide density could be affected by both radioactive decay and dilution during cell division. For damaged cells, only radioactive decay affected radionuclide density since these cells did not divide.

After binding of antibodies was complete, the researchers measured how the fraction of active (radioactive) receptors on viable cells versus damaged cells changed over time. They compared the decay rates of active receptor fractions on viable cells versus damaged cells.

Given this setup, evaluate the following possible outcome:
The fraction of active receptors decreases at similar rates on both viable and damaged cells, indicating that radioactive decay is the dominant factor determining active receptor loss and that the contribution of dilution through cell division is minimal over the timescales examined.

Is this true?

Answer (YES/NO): NO